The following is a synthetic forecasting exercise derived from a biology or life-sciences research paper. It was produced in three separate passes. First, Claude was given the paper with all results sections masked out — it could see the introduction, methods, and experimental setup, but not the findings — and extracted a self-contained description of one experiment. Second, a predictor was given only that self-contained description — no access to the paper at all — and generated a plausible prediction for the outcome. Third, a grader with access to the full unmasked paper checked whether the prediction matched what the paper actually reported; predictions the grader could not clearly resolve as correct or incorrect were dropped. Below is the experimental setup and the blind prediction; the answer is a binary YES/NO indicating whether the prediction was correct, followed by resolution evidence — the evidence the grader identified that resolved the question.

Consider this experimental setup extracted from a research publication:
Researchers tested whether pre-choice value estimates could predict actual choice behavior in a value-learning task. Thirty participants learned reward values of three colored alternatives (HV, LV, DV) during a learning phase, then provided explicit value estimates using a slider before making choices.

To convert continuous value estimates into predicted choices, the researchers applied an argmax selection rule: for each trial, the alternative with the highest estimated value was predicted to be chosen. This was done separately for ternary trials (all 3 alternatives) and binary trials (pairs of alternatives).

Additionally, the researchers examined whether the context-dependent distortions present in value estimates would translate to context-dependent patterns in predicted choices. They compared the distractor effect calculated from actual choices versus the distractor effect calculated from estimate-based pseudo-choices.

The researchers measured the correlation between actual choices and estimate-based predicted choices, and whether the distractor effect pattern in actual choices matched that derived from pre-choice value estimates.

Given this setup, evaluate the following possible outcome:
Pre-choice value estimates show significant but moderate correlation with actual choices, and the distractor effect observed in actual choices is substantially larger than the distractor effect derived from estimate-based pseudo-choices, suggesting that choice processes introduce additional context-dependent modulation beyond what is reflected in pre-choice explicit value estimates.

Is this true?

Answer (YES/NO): NO